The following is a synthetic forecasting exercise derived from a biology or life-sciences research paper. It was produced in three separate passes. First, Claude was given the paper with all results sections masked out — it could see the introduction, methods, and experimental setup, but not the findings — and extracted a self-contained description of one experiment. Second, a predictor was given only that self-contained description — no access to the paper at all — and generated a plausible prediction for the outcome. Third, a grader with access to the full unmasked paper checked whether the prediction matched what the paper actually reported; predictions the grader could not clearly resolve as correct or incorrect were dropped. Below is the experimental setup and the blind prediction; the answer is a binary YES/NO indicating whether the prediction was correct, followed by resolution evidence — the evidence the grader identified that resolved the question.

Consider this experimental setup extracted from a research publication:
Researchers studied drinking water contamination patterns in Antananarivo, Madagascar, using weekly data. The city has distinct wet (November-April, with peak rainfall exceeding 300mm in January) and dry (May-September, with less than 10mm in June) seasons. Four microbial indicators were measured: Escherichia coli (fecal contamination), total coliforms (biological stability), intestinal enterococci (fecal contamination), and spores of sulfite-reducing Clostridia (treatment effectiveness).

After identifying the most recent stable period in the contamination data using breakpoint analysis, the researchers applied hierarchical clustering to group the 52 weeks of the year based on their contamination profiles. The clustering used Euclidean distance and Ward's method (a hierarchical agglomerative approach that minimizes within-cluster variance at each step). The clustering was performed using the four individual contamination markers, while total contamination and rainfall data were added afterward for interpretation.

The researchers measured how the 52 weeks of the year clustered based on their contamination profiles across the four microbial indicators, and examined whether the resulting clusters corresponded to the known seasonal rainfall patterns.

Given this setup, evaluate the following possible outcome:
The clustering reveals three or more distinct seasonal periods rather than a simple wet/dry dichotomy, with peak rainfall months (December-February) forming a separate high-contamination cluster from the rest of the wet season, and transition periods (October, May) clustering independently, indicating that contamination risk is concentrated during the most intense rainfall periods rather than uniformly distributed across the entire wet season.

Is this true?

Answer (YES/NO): NO